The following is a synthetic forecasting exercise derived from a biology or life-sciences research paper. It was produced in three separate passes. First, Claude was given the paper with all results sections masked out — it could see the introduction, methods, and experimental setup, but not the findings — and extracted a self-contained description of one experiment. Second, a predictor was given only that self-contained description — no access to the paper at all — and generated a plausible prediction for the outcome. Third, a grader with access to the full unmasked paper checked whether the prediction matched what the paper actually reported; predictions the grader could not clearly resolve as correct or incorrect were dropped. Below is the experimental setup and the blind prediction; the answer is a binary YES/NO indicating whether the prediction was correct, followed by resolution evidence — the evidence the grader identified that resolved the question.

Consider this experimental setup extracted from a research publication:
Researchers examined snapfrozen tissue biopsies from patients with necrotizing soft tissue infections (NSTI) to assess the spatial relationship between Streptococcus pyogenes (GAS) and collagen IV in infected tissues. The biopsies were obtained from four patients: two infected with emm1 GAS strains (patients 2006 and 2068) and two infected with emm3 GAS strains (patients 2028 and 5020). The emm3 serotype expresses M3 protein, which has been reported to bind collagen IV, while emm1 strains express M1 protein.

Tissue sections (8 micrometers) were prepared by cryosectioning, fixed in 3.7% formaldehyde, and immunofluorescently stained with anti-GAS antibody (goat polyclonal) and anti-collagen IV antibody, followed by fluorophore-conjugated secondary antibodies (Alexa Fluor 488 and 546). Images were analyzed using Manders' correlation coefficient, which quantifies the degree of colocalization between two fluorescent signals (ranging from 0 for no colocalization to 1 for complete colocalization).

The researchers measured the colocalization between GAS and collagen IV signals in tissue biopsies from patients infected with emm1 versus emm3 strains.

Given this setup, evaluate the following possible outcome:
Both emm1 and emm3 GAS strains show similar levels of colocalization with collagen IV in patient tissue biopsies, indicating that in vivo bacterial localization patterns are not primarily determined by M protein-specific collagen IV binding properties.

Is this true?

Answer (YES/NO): NO